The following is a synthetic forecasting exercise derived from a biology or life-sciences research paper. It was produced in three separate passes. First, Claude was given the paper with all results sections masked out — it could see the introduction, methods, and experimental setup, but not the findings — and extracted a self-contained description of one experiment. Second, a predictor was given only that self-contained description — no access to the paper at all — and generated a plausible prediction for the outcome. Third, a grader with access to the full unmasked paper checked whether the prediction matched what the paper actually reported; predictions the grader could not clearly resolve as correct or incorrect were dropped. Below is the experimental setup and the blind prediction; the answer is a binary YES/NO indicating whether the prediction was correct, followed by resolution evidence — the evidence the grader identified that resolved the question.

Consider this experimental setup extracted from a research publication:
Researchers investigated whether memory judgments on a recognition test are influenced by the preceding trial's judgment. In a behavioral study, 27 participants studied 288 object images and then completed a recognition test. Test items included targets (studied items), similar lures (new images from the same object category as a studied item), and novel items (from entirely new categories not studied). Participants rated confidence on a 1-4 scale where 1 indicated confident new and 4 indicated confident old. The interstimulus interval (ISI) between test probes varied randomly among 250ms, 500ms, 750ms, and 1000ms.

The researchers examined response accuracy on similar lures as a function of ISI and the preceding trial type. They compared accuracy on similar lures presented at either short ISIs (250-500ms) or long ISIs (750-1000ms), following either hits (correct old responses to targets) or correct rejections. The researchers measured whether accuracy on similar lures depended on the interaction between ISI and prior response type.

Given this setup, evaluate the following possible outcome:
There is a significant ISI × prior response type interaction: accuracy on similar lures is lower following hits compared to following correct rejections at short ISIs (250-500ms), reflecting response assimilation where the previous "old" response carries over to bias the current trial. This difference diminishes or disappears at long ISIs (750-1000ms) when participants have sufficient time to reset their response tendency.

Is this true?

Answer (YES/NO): NO